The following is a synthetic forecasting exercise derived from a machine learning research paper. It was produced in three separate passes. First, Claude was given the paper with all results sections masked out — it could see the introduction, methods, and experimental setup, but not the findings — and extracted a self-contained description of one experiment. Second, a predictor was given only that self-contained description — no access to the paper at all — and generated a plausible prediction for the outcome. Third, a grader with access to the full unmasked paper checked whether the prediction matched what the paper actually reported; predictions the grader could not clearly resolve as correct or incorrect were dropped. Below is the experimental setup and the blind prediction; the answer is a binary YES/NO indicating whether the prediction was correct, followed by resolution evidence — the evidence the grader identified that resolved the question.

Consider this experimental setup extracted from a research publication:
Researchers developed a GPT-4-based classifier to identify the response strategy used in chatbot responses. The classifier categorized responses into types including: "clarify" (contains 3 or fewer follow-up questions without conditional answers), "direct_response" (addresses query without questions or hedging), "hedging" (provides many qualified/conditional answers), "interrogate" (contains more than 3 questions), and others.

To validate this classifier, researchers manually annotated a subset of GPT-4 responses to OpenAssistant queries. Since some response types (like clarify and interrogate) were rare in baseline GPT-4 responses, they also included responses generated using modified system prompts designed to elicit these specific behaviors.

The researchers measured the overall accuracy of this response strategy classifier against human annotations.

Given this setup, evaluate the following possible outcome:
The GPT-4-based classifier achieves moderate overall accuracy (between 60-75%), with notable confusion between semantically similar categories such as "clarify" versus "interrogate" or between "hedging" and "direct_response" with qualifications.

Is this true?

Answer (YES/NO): NO